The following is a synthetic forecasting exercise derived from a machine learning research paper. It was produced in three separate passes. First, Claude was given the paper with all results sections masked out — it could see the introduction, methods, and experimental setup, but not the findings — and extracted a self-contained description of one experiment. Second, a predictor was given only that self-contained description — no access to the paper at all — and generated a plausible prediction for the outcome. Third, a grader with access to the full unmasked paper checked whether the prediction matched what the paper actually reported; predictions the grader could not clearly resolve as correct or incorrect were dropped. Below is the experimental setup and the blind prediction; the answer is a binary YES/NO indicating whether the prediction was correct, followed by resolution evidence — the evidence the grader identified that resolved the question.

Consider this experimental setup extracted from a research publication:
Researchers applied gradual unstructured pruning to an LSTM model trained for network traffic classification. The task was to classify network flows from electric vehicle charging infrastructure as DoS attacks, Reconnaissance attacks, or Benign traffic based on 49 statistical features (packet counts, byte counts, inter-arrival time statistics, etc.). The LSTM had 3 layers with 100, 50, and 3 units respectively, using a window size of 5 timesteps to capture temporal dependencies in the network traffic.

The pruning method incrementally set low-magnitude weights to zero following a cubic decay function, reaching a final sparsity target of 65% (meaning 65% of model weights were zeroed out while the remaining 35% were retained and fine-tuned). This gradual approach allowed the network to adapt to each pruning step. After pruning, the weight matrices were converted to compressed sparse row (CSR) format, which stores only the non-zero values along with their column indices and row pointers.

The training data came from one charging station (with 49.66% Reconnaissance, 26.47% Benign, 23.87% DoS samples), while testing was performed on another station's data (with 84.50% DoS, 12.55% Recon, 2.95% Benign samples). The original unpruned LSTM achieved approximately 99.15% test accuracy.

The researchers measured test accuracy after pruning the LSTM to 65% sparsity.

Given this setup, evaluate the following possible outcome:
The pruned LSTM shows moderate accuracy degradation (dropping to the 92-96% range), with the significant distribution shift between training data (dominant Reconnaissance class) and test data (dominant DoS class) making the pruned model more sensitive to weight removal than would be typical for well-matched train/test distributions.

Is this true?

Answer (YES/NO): NO